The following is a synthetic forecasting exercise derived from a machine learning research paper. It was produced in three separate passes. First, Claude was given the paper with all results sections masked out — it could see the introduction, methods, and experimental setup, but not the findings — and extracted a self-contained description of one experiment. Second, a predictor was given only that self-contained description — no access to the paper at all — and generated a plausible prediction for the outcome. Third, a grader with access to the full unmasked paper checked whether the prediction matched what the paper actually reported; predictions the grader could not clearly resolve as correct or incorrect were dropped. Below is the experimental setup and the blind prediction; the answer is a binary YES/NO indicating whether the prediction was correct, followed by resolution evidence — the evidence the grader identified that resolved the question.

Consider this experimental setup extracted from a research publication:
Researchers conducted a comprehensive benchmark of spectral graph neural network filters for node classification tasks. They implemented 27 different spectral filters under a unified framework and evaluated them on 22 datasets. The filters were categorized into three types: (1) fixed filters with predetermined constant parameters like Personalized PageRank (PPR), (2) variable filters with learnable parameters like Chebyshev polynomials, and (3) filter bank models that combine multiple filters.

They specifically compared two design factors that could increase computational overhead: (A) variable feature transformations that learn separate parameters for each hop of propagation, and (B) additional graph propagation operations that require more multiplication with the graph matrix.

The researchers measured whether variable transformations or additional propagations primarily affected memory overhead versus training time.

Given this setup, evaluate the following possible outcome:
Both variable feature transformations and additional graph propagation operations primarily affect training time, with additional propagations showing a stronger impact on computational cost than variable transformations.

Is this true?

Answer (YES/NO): NO